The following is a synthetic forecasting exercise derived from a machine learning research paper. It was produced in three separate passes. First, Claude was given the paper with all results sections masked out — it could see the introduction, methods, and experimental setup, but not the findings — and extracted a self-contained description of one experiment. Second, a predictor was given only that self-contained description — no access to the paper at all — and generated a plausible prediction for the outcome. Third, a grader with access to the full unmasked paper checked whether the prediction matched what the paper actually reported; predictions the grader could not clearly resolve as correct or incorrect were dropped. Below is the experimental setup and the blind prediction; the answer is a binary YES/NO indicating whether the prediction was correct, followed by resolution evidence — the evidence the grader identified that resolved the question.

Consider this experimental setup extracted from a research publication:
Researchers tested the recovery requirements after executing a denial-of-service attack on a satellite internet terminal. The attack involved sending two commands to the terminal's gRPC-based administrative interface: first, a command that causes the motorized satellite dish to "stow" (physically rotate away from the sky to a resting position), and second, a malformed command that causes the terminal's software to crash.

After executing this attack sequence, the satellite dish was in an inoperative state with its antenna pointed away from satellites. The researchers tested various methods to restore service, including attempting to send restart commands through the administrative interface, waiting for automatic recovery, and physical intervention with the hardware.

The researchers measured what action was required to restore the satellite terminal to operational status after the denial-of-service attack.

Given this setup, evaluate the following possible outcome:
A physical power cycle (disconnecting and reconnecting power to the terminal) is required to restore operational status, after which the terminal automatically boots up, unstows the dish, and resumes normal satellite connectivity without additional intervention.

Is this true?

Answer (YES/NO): YES